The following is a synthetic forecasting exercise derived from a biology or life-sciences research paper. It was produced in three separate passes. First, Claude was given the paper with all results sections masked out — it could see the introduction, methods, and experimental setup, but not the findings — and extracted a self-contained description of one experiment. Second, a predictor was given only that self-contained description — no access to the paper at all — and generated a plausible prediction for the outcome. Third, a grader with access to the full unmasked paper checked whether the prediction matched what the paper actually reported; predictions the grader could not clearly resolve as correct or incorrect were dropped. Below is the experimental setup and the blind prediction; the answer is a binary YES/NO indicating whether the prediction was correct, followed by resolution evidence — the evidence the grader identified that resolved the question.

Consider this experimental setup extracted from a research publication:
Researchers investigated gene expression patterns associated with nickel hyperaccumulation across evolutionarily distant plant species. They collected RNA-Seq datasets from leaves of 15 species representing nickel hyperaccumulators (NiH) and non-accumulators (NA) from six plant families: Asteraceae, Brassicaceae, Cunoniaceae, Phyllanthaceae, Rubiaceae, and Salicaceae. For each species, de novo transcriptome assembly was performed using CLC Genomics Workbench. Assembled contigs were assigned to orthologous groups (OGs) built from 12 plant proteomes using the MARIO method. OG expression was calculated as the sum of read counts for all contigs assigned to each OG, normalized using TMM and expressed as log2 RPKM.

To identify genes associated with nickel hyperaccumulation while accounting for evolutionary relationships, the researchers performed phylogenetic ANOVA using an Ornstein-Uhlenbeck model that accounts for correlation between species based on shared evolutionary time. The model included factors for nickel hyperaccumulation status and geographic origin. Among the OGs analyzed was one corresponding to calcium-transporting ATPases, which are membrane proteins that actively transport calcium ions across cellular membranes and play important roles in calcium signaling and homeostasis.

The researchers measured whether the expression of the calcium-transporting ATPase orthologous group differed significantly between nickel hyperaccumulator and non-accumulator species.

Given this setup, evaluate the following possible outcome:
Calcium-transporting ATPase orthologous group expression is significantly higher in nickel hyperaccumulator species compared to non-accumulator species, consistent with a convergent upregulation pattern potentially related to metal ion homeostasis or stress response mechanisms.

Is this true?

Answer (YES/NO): NO